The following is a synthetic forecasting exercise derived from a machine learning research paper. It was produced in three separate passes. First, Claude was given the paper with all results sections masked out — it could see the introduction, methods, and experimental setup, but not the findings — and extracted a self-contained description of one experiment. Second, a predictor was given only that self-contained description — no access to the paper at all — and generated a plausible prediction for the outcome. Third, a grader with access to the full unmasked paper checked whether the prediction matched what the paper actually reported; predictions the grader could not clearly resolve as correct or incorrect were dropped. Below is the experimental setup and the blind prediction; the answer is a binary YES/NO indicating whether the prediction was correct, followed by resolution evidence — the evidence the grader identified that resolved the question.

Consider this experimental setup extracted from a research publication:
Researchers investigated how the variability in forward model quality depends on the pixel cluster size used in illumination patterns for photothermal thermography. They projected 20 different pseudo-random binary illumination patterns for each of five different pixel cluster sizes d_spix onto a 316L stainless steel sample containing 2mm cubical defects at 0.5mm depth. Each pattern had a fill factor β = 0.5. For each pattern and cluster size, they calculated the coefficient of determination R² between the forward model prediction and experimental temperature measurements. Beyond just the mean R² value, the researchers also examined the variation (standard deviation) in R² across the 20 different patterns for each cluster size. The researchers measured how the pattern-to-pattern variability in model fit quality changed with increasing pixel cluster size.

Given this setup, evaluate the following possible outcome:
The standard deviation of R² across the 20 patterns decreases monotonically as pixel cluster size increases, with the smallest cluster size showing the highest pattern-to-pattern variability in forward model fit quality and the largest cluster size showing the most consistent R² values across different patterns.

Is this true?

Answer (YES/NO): NO